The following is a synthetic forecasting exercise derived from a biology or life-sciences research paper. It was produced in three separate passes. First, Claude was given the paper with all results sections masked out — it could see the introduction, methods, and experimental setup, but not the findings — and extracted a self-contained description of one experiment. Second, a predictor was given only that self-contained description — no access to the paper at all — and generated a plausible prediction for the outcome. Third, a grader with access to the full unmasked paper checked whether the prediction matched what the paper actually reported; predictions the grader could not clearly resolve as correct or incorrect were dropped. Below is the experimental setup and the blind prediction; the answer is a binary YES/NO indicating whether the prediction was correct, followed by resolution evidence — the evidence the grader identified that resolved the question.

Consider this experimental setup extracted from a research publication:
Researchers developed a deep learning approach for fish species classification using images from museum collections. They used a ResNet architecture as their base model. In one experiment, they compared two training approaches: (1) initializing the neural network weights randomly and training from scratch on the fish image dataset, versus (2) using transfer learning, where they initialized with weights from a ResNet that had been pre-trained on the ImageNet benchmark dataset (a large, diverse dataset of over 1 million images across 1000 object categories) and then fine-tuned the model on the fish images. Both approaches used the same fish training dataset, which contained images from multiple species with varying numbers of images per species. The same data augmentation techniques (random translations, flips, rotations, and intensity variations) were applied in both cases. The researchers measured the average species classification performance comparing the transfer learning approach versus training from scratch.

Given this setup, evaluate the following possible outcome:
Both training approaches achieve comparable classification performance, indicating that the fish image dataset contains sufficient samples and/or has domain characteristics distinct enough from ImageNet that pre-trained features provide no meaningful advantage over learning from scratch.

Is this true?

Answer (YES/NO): NO